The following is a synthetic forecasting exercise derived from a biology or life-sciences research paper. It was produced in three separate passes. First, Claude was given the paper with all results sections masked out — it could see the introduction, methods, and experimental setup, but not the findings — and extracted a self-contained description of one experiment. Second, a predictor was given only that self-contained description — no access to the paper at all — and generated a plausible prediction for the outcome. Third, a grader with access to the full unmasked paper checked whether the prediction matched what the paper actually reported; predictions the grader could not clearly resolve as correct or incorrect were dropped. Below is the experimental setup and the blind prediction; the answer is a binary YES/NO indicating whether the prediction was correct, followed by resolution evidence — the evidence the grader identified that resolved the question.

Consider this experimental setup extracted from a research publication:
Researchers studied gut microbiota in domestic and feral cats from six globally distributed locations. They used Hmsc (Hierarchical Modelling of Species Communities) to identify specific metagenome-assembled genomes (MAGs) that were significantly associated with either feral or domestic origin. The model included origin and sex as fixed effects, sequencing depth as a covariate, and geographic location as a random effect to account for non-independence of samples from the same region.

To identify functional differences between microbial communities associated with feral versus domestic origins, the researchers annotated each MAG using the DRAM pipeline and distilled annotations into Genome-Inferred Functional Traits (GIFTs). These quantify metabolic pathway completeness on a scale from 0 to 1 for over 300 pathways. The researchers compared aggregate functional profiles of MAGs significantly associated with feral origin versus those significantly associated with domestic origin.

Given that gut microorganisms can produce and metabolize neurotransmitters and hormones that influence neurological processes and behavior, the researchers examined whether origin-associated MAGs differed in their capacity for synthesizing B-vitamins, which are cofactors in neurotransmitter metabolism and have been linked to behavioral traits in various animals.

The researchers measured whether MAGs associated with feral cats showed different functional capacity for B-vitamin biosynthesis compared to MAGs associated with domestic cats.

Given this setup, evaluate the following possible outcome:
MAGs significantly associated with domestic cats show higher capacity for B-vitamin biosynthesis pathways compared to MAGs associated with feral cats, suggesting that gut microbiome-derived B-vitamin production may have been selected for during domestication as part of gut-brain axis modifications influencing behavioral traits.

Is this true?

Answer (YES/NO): NO